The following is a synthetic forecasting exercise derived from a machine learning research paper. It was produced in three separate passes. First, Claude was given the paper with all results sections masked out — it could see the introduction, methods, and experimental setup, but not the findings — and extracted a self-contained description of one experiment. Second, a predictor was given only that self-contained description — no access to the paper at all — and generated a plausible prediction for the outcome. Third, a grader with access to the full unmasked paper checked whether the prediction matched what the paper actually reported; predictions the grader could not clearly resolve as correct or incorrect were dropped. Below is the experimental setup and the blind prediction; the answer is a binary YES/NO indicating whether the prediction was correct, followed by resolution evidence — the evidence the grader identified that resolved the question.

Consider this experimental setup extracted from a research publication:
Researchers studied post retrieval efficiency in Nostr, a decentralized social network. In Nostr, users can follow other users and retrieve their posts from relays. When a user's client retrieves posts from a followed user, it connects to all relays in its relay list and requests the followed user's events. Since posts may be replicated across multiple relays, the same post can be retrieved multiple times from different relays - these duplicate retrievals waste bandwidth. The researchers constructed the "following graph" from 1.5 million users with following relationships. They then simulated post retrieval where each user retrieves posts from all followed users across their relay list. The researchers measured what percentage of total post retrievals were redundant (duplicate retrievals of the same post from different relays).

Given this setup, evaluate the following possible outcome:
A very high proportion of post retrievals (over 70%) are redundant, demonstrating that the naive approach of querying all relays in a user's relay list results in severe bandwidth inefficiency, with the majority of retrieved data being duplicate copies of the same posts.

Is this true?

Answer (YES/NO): YES